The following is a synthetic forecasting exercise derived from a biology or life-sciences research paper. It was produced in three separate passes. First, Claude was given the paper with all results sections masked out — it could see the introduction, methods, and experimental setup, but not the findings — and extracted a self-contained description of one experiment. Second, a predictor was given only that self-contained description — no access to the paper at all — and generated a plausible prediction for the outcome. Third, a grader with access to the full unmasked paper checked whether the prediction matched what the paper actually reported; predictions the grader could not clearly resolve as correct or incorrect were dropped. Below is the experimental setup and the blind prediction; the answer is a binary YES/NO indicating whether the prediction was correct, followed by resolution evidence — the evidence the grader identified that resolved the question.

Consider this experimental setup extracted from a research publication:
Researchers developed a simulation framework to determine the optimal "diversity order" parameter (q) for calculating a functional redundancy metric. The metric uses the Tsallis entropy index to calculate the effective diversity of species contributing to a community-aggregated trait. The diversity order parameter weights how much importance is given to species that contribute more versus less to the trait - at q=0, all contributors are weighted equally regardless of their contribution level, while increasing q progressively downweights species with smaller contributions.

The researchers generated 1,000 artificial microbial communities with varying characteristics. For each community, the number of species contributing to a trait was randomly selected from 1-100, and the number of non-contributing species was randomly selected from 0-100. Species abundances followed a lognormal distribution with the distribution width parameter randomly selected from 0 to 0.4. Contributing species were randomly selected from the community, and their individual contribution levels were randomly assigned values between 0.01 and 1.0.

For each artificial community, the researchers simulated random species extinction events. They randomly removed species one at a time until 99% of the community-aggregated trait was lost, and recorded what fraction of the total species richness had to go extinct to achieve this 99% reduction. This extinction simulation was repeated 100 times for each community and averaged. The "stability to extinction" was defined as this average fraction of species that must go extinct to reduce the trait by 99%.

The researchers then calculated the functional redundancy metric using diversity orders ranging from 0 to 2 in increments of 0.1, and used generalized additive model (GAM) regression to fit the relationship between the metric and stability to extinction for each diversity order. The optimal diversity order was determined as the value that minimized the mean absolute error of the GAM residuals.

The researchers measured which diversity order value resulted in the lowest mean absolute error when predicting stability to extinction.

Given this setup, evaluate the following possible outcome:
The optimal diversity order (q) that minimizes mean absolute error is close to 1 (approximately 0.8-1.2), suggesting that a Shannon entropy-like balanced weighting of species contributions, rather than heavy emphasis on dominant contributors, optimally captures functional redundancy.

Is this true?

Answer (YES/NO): NO